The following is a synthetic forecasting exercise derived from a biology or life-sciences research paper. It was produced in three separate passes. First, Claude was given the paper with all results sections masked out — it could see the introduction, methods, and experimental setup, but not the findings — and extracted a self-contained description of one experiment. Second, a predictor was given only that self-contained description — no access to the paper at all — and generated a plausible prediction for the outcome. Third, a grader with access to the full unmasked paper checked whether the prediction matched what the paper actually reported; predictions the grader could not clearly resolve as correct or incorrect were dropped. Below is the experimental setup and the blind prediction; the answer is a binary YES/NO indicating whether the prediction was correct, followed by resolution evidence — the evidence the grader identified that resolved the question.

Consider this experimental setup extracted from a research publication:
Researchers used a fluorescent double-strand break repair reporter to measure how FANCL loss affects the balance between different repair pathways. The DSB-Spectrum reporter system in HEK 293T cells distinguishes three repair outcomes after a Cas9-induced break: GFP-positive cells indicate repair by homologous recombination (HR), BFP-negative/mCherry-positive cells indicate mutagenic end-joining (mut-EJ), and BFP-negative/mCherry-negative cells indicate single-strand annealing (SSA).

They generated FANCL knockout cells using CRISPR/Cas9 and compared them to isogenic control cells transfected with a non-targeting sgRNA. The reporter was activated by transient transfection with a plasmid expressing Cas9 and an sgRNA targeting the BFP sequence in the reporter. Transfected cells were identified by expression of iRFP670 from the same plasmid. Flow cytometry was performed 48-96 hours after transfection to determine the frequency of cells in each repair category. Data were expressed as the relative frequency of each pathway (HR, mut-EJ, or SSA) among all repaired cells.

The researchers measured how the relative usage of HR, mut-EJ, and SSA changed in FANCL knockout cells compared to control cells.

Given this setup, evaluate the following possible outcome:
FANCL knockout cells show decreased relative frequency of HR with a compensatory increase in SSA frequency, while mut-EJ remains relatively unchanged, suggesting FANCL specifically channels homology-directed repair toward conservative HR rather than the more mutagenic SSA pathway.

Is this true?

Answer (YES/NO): NO